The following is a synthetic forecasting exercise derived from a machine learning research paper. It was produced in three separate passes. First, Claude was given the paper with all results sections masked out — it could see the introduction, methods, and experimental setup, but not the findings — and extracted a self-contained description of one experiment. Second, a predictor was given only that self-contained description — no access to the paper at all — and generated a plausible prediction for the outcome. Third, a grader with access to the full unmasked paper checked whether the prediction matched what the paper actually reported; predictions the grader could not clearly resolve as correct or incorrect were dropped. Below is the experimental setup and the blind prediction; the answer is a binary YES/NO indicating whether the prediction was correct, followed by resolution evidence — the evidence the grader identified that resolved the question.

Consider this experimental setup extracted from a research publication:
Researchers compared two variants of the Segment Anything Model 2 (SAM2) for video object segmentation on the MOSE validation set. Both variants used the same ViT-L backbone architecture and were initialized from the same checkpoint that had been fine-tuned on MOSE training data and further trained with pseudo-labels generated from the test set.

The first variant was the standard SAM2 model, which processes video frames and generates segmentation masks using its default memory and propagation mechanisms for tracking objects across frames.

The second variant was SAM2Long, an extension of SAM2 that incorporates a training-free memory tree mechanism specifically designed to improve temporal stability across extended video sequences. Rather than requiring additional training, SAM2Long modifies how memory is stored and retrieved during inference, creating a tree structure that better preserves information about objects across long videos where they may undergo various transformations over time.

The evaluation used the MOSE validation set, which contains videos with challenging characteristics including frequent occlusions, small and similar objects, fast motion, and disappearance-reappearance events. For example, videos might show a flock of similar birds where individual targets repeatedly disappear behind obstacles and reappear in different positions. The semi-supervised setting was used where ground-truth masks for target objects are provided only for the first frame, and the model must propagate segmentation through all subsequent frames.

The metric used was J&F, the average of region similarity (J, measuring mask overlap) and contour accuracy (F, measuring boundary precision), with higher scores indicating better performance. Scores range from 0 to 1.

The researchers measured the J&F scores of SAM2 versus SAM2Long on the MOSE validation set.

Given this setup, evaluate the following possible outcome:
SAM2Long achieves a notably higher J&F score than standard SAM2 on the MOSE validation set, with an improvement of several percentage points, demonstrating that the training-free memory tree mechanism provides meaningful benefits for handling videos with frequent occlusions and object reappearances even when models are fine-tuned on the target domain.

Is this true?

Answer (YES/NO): NO